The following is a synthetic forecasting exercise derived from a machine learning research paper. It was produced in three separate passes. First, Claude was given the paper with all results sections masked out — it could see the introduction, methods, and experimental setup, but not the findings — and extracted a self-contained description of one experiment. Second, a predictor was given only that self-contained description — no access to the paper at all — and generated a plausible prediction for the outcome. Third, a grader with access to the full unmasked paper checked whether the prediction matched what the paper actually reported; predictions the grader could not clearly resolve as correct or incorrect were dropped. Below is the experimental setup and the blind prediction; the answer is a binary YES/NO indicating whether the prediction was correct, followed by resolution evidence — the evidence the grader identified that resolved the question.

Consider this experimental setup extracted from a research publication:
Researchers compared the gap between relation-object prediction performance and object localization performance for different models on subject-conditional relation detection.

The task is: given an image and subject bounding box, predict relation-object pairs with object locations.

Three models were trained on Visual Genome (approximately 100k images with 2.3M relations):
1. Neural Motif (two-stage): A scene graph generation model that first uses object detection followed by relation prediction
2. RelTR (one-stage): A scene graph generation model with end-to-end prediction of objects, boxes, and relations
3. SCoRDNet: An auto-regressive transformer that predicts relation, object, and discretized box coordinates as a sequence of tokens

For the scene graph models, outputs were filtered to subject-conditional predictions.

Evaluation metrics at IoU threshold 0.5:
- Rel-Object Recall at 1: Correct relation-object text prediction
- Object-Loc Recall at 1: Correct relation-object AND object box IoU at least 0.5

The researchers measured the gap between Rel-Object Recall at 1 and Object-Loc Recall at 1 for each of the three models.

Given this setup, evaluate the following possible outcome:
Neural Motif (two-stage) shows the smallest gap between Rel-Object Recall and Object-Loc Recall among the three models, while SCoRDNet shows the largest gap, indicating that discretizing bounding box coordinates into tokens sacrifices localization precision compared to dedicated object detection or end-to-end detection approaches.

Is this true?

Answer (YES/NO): YES